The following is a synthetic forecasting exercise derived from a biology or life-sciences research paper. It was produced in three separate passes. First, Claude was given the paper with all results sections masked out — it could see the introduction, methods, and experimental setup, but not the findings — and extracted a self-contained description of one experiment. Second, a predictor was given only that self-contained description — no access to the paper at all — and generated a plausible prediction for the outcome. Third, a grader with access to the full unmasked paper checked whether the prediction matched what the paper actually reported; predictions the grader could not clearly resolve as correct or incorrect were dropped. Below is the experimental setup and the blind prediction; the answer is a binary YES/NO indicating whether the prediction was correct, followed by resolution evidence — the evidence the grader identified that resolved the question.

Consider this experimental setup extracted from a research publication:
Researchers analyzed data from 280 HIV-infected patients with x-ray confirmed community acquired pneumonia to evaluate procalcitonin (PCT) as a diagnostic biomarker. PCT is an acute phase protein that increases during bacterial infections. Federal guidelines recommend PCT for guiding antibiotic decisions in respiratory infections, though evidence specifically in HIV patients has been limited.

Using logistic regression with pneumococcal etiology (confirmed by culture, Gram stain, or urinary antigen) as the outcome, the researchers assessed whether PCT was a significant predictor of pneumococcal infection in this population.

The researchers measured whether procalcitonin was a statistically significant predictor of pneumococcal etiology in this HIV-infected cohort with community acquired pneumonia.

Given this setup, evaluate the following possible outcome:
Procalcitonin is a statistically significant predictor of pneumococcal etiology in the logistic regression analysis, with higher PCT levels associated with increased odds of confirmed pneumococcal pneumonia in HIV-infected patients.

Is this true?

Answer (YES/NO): YES